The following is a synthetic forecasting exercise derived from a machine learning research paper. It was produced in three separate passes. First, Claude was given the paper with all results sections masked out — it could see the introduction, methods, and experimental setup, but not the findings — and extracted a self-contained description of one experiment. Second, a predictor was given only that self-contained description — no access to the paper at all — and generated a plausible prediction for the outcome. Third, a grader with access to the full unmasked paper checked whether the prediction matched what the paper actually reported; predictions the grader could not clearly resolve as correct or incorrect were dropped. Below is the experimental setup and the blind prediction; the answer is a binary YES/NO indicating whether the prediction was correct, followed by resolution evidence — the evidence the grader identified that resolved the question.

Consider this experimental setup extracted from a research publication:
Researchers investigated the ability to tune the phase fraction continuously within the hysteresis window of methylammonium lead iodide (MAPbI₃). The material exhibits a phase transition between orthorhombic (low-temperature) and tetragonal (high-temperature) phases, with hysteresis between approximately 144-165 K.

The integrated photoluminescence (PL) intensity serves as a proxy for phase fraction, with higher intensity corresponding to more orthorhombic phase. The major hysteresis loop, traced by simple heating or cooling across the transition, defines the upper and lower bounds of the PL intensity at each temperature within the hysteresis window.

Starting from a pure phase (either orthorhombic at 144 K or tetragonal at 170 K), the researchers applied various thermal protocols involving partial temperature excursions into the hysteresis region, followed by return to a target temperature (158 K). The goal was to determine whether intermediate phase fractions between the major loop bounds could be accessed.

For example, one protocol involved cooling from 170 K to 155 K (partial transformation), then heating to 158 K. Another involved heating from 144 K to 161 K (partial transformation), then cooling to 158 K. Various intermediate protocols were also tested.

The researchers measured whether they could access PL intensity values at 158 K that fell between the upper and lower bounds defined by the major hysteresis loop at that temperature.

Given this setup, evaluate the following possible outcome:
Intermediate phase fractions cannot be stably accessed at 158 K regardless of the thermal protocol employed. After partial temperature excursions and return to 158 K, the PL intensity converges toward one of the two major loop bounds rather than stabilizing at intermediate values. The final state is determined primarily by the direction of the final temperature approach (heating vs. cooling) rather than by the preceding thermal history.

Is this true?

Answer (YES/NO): NO